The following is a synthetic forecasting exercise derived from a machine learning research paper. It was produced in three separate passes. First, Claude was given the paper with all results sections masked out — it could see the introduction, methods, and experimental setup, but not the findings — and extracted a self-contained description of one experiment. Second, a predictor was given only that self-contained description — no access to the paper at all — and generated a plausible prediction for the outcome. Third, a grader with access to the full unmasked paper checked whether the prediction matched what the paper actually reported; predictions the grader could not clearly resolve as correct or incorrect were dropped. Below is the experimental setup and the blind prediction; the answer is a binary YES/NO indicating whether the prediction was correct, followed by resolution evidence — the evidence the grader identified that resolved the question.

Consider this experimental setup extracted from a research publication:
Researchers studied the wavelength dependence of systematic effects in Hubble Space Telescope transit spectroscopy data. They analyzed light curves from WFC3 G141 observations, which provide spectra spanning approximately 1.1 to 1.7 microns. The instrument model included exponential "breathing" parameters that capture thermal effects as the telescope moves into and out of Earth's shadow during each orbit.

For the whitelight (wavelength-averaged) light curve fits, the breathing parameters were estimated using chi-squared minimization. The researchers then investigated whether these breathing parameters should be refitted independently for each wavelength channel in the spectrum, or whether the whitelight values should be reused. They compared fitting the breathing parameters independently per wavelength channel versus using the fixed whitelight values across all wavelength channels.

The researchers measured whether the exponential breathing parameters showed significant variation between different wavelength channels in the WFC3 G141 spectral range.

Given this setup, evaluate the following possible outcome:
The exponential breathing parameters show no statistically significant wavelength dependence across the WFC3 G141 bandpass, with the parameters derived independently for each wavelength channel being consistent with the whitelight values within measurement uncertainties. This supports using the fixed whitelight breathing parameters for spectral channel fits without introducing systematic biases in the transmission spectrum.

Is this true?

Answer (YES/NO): YES